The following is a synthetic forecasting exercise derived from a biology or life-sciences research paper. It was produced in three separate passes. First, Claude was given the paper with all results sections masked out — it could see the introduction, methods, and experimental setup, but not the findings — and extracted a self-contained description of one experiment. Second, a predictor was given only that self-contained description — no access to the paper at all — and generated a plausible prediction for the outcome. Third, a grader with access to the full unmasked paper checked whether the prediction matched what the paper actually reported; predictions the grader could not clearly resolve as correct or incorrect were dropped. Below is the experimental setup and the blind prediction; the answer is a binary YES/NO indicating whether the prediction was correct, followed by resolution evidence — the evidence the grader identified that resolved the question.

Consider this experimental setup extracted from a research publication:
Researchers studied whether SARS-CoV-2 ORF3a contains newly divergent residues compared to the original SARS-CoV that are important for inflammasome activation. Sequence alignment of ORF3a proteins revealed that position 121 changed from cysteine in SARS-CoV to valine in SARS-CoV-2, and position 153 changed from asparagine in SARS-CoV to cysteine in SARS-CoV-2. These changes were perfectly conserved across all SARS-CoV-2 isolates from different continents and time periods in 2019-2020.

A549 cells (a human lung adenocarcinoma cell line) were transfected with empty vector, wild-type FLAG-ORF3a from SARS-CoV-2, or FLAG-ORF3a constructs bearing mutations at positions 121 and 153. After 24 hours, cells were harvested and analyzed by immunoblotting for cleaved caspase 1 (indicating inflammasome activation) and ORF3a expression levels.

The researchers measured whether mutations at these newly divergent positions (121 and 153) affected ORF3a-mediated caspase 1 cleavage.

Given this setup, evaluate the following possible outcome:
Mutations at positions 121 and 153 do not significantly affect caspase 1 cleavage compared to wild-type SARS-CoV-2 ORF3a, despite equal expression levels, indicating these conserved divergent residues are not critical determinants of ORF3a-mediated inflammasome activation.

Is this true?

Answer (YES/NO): NO